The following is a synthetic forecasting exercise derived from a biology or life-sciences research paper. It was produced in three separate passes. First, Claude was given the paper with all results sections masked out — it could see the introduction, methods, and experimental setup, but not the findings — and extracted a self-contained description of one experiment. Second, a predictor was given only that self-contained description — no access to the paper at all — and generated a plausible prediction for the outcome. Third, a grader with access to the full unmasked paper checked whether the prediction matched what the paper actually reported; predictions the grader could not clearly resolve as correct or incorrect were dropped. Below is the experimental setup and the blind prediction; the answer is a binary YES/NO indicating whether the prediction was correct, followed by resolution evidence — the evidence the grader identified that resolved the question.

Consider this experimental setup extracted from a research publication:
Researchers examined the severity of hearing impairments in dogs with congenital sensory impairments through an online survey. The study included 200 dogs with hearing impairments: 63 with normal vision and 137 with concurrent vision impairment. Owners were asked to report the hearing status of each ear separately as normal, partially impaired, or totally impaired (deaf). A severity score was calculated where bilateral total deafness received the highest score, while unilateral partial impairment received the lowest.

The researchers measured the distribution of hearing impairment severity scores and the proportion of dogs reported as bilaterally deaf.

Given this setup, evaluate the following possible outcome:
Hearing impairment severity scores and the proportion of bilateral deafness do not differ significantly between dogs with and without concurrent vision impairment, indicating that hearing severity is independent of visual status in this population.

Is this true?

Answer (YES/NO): YES